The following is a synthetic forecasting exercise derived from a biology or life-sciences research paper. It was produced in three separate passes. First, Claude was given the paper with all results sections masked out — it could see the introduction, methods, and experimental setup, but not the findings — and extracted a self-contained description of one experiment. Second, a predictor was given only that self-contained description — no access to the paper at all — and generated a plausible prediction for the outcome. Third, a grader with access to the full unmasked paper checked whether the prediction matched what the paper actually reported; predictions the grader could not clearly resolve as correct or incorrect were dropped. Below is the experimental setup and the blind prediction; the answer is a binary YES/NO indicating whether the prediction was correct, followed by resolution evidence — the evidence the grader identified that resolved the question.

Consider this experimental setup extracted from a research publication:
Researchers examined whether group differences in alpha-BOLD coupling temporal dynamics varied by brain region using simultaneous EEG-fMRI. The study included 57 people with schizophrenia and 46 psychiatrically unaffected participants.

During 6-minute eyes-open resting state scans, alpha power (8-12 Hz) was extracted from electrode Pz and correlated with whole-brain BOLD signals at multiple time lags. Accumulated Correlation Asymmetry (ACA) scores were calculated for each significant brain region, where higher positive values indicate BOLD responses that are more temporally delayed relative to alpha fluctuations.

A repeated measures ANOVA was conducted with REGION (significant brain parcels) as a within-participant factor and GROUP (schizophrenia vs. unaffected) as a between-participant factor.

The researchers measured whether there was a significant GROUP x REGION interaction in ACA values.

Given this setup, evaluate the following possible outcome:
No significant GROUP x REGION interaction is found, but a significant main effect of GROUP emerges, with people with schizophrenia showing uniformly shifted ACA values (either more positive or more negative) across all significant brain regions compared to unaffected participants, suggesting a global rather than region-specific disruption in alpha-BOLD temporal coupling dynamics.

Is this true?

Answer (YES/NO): NO